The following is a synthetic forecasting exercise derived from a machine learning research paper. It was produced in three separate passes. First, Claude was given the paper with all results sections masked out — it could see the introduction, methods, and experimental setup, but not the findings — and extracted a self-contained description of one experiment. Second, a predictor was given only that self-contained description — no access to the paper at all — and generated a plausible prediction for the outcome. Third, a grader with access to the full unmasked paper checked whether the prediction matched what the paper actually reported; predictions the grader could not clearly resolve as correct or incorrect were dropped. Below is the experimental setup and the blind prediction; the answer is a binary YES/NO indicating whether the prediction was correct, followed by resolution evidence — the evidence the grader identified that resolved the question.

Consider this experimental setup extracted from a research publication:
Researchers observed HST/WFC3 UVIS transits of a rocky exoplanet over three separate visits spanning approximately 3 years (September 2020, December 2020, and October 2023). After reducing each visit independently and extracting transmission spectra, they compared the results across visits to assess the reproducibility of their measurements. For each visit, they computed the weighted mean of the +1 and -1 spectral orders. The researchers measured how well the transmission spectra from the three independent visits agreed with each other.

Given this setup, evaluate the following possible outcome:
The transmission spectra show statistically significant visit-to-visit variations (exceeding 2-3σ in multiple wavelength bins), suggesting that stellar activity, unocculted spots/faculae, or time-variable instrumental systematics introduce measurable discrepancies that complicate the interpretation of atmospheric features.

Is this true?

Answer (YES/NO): NO